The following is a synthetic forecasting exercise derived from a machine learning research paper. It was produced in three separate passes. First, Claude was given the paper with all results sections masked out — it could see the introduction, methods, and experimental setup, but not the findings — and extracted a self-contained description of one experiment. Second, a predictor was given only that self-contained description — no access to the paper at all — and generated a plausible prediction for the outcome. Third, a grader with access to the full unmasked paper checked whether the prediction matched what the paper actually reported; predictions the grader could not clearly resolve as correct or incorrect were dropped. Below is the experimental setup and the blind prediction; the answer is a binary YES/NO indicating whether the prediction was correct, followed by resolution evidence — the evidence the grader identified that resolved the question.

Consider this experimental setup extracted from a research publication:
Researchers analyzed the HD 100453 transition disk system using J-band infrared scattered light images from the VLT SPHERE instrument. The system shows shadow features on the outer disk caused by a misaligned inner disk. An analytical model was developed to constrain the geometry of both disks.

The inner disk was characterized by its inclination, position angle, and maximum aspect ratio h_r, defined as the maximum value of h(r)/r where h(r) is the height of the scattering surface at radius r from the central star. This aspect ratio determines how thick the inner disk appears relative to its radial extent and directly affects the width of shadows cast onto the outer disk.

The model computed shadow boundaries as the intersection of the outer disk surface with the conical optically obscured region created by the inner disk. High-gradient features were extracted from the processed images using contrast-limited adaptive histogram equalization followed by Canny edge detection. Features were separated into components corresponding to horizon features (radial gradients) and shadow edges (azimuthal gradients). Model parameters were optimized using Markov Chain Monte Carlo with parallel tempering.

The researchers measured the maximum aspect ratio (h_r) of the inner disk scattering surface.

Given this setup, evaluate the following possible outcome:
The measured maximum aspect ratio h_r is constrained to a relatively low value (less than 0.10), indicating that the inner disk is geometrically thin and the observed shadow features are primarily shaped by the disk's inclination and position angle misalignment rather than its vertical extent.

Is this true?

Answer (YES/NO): NO